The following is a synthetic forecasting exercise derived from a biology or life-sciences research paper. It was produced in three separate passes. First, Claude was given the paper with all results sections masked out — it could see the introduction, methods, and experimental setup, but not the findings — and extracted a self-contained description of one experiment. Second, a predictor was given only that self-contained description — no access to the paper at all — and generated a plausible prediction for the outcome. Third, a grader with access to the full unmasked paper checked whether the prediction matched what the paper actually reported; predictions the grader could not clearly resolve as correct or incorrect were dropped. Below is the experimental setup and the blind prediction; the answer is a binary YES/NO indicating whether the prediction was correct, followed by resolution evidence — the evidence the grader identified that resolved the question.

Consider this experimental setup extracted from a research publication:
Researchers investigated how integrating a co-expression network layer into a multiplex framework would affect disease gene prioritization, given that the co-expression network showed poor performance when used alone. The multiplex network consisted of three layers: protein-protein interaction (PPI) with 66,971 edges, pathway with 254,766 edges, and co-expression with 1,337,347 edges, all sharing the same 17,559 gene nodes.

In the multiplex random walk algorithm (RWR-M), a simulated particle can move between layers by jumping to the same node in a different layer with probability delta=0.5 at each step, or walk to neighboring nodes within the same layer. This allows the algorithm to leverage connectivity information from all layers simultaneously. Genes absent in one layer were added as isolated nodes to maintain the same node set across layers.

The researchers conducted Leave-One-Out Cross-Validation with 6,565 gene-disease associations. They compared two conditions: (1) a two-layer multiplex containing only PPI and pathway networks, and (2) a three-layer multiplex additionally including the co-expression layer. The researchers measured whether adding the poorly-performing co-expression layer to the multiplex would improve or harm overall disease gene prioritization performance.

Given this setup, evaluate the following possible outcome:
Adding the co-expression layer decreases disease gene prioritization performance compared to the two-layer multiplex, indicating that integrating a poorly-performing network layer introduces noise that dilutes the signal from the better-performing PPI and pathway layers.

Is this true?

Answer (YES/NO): NO